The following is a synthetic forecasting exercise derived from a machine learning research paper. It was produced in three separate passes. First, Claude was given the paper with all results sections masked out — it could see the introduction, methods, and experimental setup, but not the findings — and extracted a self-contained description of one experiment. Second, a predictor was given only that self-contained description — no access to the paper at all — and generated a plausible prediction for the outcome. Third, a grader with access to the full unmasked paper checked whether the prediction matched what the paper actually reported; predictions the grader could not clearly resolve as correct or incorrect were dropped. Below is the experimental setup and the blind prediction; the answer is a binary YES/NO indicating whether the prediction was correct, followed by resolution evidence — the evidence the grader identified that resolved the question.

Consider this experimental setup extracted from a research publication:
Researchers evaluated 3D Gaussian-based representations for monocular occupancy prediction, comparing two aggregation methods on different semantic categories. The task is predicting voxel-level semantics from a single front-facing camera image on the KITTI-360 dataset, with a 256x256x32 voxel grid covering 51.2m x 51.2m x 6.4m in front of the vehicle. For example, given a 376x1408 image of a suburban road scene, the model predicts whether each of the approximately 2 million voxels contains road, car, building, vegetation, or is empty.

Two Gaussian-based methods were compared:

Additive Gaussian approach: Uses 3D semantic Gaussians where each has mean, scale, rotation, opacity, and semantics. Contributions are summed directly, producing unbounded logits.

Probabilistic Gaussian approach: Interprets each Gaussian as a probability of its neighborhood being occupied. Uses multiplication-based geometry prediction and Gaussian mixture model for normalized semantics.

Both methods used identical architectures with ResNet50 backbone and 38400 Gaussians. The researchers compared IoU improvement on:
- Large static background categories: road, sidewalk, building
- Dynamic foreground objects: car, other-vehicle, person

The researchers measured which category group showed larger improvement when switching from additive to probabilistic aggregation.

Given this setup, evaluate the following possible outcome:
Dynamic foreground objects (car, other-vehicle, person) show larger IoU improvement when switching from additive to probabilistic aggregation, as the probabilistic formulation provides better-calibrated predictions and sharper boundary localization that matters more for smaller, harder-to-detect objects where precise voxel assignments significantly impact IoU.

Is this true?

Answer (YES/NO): NO